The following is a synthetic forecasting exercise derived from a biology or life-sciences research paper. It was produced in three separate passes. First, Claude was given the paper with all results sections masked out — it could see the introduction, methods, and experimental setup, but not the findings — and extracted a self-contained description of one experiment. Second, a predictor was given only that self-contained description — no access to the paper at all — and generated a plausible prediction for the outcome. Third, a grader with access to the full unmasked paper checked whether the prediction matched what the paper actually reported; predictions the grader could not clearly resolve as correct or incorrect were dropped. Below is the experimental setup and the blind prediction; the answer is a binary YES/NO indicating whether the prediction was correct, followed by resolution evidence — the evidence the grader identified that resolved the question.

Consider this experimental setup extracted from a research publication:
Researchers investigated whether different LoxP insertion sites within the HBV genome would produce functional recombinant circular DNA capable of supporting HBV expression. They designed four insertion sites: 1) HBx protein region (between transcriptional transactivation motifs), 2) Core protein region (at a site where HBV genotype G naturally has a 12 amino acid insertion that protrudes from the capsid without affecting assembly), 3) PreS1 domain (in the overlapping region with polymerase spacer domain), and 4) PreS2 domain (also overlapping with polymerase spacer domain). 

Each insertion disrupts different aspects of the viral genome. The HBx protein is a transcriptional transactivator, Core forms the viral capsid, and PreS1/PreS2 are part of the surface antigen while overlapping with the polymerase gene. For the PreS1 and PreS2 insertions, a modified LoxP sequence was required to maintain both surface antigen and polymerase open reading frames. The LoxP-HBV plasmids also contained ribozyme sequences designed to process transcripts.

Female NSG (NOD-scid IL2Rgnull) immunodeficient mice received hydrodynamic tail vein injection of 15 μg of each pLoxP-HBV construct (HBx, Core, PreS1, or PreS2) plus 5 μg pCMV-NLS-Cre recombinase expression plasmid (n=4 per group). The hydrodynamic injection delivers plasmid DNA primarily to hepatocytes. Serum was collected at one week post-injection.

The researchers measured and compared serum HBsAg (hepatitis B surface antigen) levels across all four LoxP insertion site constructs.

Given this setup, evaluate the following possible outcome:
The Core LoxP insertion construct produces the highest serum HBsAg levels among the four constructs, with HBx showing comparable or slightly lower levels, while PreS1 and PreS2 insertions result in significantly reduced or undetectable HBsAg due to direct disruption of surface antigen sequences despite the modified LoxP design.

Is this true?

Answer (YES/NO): NO